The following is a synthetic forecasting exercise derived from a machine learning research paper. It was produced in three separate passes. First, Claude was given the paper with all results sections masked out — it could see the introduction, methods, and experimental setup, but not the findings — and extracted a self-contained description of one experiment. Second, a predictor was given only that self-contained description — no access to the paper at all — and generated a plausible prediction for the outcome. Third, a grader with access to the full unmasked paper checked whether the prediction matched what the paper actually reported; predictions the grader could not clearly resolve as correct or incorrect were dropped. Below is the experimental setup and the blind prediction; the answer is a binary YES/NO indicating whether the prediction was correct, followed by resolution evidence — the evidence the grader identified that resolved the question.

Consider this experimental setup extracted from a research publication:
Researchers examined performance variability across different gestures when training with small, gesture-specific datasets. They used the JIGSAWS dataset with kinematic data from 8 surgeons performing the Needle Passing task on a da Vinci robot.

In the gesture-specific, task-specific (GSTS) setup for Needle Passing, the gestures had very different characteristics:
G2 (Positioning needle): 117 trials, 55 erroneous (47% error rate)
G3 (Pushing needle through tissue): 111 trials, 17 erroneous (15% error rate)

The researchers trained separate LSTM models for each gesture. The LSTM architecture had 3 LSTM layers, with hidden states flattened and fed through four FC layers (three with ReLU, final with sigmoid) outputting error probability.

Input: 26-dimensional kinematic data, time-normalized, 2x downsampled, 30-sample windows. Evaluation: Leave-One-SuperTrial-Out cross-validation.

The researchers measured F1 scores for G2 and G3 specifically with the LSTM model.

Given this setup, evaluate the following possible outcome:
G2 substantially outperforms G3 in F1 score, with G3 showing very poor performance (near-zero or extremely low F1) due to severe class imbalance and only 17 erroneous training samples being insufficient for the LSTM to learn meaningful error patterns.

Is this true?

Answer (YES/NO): NO